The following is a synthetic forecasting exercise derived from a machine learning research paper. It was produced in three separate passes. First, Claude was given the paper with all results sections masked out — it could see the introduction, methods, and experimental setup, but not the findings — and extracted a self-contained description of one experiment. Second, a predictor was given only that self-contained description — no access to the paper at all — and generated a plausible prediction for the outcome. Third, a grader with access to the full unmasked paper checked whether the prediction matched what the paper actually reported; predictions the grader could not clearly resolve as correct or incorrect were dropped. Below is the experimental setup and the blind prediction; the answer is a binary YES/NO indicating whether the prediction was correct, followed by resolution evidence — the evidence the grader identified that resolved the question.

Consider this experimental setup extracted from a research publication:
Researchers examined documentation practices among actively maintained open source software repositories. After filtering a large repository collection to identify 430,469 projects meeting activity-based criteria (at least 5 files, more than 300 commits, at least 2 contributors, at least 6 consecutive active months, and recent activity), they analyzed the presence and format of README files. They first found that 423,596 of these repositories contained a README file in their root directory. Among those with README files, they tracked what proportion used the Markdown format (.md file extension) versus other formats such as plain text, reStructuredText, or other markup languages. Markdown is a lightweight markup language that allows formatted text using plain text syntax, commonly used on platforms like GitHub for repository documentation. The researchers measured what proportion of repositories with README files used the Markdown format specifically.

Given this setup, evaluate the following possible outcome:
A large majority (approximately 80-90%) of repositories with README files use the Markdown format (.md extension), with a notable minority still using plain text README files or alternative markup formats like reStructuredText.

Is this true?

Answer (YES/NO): YES